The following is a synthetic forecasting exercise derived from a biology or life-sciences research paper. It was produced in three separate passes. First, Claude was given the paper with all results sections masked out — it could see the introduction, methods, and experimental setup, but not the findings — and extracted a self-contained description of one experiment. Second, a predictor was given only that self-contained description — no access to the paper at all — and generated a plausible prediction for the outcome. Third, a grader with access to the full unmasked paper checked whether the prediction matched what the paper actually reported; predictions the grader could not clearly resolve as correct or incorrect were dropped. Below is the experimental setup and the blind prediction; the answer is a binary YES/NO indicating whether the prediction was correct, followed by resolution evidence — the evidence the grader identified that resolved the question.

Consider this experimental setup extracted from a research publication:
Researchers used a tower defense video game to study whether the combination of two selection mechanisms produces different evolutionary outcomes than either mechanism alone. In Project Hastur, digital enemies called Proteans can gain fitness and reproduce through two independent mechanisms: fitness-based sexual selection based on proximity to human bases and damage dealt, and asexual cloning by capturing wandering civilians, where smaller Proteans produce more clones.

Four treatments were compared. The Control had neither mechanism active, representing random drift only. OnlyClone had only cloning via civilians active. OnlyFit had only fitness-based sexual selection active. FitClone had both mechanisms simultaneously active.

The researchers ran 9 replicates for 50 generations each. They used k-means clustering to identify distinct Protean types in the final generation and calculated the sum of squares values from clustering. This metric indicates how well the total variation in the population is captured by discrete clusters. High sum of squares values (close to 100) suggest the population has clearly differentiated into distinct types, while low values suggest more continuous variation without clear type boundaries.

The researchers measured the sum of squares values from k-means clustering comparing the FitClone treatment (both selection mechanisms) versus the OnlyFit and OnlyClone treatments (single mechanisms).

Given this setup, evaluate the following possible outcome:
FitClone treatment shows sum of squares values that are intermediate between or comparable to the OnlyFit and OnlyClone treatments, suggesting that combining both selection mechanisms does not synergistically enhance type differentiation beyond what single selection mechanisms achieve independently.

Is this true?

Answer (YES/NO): NO